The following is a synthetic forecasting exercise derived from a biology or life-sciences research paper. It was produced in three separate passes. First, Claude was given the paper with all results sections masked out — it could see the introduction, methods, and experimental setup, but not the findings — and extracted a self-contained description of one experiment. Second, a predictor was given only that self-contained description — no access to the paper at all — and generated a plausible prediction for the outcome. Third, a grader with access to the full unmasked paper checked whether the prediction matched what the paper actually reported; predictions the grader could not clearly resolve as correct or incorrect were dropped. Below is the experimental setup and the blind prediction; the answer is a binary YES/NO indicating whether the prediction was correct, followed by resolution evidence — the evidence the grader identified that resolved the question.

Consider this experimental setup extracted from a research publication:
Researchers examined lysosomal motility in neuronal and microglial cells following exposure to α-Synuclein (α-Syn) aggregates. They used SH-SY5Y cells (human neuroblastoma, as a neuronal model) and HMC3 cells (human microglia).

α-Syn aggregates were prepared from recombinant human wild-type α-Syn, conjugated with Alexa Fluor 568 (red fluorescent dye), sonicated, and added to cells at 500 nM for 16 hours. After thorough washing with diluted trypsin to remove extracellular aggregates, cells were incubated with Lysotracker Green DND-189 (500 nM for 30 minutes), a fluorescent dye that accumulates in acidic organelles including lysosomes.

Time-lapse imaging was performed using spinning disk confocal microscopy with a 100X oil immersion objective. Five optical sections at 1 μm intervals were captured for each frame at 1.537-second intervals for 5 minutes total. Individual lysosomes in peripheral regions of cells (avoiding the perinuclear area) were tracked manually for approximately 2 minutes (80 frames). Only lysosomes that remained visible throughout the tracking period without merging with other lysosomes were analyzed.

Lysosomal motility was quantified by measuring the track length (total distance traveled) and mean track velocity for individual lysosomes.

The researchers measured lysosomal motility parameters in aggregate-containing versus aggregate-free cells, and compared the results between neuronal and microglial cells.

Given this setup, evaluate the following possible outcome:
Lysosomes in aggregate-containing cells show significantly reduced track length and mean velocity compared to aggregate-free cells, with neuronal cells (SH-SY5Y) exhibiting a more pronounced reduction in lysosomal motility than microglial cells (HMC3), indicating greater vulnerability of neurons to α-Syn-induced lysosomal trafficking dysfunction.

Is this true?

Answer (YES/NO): NO